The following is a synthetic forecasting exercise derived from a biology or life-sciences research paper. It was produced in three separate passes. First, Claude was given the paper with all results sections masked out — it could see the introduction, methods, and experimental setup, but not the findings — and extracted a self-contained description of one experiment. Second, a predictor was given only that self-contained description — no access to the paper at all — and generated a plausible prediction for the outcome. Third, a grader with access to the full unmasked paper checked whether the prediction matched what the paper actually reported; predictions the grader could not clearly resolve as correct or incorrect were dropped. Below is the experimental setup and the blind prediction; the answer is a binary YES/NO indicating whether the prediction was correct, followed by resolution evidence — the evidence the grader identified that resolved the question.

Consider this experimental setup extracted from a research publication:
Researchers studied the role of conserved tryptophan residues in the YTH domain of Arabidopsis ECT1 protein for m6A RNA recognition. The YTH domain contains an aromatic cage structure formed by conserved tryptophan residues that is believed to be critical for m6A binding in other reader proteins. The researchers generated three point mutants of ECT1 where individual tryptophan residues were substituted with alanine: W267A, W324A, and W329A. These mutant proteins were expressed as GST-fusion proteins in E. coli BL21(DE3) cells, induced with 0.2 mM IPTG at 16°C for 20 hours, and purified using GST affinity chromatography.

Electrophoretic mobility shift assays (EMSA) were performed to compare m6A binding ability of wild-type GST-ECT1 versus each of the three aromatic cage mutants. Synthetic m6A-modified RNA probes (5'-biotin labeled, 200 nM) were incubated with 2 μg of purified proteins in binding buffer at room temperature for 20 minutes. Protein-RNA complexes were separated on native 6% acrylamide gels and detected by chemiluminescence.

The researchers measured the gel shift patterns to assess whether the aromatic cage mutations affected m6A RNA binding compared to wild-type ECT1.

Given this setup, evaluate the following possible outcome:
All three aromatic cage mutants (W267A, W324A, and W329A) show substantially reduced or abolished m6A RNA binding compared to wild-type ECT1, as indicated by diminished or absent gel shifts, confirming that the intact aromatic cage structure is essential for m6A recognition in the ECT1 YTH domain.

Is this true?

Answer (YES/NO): YES